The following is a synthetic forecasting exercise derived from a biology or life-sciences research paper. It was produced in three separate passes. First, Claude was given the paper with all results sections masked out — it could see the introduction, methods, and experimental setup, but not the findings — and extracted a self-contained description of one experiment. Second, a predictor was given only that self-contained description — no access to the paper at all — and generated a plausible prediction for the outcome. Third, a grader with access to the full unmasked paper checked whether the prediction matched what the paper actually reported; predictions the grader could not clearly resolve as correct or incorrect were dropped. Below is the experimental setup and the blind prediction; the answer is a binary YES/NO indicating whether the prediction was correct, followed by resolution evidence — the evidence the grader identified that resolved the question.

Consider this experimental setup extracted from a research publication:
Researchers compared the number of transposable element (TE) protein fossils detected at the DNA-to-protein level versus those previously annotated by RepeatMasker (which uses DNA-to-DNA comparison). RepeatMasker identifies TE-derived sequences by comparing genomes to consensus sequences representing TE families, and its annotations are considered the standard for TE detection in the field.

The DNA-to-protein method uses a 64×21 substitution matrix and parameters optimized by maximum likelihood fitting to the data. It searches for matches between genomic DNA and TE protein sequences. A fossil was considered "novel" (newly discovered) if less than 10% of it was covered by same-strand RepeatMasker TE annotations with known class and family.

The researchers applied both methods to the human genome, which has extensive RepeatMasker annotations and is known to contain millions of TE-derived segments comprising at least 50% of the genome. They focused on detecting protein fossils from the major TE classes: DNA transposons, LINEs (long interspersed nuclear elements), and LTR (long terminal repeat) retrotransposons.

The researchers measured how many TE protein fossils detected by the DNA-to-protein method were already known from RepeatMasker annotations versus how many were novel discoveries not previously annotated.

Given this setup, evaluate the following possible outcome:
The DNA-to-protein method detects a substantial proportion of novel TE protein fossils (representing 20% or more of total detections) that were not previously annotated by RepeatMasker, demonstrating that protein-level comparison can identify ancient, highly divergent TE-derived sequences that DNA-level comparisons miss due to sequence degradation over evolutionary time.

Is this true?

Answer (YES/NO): NO